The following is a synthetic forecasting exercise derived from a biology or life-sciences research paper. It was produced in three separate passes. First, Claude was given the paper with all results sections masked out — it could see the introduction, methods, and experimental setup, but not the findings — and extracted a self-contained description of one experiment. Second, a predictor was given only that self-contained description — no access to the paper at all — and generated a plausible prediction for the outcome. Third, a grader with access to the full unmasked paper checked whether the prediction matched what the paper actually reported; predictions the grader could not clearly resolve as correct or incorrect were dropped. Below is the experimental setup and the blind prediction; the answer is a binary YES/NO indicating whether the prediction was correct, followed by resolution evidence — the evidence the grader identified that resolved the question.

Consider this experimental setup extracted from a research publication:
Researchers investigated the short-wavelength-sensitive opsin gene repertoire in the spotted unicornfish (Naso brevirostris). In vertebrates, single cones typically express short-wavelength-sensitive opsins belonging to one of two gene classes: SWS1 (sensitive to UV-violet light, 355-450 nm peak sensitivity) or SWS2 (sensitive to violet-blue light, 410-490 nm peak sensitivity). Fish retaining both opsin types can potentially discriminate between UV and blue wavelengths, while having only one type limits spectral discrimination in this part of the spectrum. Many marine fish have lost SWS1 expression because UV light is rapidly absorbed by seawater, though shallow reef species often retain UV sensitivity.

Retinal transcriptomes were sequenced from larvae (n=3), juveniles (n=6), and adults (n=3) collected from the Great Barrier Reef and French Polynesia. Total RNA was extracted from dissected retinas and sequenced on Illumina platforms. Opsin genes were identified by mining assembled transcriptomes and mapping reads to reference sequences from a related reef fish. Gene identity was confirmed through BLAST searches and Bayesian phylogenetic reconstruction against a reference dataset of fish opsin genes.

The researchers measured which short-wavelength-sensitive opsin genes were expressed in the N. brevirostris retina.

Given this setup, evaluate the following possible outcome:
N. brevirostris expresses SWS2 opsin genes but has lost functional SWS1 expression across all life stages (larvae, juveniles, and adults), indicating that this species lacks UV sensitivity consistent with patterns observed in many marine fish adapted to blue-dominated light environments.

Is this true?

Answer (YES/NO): YES